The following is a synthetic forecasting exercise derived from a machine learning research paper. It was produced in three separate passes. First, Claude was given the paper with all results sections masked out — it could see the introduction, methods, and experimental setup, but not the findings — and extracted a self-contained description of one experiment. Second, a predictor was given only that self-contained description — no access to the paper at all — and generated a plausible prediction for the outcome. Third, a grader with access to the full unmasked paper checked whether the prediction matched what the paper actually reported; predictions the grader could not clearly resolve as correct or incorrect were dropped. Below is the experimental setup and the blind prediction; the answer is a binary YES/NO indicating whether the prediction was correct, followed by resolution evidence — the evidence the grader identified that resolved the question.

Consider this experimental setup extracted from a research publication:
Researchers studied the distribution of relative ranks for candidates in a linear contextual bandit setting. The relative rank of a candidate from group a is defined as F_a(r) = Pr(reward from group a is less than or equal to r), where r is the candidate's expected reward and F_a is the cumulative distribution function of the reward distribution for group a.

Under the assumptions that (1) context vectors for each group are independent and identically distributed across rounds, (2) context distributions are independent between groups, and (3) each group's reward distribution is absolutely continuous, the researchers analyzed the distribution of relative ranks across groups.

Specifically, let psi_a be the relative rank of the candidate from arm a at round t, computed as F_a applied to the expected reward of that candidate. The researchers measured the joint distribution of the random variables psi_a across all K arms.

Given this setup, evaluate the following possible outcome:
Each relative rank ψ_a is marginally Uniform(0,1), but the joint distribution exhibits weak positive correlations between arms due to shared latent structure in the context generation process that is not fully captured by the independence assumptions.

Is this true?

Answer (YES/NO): NO